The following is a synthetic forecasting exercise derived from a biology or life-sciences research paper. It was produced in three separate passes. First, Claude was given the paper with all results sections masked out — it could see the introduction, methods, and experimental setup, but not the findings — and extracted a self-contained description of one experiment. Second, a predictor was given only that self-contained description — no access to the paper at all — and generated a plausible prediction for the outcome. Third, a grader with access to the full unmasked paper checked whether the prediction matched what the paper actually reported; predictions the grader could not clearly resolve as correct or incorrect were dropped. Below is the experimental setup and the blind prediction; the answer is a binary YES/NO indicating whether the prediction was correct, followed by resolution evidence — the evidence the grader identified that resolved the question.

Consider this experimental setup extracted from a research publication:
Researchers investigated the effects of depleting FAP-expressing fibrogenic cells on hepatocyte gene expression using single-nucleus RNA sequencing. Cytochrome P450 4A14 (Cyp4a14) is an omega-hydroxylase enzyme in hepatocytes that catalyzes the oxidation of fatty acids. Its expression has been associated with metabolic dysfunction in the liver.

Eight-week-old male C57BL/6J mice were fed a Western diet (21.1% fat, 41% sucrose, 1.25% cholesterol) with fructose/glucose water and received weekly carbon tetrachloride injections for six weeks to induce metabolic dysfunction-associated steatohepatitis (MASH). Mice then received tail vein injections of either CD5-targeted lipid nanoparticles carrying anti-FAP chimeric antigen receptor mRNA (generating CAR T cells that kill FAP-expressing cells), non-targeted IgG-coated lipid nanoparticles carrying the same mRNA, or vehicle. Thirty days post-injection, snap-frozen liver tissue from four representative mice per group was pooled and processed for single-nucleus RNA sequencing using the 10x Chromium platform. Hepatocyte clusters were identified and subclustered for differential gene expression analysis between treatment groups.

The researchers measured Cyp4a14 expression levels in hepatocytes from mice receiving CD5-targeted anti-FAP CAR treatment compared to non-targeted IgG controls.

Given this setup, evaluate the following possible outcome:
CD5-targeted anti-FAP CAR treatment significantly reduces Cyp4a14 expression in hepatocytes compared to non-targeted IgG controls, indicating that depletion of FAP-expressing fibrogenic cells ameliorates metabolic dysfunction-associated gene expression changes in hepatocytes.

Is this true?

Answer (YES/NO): YES